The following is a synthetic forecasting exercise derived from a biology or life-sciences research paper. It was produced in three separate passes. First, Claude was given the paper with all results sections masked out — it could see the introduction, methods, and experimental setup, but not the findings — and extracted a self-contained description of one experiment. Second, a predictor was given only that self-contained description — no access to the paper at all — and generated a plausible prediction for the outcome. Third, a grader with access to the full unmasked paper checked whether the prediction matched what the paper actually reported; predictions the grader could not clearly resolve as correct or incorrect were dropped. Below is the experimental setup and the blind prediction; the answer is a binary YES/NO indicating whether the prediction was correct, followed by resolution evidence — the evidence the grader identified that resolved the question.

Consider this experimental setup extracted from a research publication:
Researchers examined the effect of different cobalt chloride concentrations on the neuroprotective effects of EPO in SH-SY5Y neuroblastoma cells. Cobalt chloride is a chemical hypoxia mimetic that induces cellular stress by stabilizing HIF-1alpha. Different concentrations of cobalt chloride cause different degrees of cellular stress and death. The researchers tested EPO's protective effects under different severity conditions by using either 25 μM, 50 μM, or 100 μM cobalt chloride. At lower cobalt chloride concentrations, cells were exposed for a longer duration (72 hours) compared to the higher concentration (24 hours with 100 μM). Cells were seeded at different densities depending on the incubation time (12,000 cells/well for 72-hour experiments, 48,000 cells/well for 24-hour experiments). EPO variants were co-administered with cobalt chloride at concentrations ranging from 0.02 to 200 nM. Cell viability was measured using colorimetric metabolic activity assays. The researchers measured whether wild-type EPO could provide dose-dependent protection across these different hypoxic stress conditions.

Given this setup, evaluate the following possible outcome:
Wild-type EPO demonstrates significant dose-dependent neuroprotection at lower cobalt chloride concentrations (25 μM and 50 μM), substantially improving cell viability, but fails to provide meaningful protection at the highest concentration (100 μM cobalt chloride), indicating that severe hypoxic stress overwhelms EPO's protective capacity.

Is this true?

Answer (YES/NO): NO